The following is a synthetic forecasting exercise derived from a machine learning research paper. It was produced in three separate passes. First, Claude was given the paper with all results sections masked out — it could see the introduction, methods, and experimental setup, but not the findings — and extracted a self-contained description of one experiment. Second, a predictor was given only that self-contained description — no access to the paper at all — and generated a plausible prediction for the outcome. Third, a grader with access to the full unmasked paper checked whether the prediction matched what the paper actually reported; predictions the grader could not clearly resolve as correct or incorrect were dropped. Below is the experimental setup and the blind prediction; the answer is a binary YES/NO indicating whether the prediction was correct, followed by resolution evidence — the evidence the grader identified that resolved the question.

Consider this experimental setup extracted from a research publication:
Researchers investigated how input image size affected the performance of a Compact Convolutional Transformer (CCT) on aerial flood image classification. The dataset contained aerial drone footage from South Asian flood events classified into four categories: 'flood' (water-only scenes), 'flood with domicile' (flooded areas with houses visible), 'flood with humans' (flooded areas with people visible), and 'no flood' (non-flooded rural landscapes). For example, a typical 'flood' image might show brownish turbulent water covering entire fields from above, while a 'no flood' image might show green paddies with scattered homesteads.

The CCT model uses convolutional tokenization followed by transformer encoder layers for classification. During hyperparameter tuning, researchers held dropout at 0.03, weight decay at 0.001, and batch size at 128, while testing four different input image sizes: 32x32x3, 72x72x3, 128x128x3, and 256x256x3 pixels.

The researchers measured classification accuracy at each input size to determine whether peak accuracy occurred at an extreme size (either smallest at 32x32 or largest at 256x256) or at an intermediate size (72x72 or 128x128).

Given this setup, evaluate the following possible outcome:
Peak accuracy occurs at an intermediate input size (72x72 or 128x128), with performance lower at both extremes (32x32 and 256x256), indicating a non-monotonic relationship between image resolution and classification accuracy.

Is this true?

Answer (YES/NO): YES